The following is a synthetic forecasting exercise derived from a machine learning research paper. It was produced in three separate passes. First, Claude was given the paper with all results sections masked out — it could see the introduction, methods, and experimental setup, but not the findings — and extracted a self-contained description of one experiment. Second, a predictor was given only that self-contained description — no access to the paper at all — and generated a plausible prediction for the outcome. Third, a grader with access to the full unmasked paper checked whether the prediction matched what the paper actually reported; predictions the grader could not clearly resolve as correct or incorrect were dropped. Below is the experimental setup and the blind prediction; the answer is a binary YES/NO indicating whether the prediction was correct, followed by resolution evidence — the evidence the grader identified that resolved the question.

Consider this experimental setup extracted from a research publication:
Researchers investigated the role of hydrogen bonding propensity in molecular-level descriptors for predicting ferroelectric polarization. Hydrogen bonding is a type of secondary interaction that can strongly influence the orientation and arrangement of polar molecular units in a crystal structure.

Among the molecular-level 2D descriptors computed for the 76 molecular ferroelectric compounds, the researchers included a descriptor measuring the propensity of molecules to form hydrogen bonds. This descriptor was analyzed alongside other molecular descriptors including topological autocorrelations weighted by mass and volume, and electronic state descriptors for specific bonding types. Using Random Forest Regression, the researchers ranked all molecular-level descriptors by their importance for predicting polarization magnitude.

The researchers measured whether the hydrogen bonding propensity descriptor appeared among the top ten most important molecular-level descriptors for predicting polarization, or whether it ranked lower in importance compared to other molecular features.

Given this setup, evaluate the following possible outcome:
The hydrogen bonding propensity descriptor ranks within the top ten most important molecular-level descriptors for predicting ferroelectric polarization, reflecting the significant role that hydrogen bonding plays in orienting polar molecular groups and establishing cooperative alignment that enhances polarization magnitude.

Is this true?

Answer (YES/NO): YES